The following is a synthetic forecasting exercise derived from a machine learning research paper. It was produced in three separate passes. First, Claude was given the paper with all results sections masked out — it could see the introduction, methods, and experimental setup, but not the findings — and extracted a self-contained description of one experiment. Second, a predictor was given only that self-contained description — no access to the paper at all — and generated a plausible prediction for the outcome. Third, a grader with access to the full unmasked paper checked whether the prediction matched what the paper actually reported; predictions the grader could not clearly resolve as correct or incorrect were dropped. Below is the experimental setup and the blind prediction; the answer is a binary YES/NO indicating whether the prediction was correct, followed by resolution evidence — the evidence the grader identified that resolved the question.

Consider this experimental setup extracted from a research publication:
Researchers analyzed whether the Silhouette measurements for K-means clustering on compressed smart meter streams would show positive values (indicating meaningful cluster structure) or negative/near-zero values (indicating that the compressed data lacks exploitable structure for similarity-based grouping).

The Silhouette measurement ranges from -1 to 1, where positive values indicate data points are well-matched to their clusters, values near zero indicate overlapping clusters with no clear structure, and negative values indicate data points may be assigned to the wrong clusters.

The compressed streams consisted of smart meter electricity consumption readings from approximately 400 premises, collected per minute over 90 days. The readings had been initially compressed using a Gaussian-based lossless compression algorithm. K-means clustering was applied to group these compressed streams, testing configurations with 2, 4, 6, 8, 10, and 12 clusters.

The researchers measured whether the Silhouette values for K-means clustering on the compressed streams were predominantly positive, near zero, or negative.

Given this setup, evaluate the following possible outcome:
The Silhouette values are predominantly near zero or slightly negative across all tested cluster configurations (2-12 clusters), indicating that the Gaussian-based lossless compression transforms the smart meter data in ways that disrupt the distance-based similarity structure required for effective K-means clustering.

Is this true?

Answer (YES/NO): NO